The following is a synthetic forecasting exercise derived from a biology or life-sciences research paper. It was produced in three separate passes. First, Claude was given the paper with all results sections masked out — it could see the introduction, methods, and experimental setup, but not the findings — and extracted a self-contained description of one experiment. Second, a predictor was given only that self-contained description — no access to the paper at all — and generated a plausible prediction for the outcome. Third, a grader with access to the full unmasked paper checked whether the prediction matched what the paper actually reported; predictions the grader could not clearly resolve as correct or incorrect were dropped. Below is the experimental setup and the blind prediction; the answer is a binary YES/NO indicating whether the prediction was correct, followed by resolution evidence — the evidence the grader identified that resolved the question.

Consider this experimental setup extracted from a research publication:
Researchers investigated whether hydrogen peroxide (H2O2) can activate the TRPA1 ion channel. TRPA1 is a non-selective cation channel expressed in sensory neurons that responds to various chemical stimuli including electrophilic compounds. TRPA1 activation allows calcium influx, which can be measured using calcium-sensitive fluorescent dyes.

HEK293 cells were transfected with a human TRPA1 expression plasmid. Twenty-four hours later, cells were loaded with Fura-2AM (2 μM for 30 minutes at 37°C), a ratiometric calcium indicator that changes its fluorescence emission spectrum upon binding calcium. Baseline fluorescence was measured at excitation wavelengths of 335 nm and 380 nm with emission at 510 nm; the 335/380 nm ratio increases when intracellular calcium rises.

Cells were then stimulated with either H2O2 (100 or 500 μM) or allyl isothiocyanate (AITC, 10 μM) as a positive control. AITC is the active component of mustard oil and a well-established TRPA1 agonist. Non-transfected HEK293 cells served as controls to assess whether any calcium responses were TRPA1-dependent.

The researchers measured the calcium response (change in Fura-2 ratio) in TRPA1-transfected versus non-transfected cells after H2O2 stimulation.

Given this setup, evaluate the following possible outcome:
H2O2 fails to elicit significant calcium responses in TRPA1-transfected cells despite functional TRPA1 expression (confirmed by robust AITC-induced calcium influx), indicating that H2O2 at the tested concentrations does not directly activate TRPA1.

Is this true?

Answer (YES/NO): NO